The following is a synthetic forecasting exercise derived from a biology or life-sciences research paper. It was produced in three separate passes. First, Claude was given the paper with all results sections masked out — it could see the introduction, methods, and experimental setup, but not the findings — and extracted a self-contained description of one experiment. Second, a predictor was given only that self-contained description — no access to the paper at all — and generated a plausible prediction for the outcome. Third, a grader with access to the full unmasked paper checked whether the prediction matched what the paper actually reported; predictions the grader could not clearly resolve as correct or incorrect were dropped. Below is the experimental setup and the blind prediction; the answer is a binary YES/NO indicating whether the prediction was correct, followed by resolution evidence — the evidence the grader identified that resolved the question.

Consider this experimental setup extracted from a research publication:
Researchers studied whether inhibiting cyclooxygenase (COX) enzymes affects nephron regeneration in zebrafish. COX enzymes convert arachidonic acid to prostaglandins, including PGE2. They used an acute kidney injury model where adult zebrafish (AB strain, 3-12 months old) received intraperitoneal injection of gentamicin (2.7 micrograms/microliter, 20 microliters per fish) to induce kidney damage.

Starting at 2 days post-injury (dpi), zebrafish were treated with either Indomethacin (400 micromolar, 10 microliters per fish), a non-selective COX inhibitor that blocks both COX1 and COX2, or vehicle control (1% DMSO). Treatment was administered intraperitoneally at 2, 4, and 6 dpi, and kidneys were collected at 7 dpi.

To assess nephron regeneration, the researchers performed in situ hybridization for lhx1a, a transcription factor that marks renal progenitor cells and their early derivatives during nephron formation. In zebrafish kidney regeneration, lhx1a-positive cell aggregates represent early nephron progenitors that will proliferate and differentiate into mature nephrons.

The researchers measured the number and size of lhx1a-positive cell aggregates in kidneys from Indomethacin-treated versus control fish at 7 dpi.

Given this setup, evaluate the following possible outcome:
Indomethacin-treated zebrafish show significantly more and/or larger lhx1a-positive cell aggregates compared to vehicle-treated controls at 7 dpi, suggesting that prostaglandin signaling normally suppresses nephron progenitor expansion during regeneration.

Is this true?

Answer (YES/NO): NO